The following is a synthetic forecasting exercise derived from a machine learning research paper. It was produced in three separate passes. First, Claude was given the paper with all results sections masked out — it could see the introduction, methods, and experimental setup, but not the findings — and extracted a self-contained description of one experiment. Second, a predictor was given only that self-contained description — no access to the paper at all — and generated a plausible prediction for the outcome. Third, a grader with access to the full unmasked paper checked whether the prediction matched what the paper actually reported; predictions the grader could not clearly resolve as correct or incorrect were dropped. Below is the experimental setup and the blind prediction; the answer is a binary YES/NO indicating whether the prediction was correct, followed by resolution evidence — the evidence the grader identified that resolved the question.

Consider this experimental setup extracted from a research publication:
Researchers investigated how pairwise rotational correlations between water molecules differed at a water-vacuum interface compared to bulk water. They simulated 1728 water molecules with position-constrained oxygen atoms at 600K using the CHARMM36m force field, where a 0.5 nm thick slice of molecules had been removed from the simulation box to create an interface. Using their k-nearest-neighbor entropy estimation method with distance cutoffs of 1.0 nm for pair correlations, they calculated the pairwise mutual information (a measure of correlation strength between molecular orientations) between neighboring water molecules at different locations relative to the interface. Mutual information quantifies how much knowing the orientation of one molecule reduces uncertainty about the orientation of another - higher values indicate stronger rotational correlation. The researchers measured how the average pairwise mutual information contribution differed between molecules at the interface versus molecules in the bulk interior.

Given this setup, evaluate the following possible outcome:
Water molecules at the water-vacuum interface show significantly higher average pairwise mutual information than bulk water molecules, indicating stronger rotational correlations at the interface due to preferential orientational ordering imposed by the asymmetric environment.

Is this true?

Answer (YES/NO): YES